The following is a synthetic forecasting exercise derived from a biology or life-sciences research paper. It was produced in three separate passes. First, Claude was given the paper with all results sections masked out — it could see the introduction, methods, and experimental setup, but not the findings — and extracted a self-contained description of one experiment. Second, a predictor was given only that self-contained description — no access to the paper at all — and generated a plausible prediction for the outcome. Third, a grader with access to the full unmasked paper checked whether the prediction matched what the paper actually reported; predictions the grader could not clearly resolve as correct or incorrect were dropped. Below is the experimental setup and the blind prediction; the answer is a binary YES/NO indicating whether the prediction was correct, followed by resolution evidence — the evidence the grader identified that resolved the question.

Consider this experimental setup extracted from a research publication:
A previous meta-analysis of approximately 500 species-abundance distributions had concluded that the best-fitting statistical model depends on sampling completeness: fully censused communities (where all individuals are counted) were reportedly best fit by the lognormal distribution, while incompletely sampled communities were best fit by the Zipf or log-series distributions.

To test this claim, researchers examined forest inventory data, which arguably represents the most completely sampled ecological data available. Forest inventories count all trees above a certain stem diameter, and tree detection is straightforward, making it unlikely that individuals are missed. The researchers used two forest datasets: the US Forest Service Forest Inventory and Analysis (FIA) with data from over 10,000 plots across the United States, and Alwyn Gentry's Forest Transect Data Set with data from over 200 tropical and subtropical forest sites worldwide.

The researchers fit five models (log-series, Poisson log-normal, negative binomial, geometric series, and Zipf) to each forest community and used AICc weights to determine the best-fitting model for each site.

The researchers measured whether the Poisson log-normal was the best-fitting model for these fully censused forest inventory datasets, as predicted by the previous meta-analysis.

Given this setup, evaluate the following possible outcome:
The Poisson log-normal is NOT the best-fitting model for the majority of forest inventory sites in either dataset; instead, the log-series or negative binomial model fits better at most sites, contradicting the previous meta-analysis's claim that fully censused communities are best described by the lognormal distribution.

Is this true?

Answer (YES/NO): NO